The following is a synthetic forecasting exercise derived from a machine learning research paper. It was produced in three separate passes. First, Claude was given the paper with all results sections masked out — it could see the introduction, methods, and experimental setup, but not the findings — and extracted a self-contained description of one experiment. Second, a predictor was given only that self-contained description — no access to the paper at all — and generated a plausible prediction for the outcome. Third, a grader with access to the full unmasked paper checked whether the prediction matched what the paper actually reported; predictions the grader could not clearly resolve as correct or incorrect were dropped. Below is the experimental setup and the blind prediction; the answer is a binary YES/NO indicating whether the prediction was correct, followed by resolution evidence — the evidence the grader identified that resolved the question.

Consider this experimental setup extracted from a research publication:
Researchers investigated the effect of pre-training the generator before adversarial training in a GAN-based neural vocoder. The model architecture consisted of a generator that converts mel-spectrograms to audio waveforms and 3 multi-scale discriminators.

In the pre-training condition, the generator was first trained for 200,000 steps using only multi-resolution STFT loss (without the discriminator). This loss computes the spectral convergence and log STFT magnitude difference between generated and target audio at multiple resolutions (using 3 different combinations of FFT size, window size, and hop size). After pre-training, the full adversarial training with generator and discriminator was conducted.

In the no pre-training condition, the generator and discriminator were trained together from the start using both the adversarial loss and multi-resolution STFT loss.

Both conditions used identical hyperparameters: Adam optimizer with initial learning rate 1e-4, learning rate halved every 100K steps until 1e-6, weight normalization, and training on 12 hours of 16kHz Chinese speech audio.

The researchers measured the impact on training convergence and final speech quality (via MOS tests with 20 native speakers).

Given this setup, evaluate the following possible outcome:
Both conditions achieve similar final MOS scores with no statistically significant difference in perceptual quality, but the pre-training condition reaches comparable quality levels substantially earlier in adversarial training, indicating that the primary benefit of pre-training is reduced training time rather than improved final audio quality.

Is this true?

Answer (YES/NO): NO